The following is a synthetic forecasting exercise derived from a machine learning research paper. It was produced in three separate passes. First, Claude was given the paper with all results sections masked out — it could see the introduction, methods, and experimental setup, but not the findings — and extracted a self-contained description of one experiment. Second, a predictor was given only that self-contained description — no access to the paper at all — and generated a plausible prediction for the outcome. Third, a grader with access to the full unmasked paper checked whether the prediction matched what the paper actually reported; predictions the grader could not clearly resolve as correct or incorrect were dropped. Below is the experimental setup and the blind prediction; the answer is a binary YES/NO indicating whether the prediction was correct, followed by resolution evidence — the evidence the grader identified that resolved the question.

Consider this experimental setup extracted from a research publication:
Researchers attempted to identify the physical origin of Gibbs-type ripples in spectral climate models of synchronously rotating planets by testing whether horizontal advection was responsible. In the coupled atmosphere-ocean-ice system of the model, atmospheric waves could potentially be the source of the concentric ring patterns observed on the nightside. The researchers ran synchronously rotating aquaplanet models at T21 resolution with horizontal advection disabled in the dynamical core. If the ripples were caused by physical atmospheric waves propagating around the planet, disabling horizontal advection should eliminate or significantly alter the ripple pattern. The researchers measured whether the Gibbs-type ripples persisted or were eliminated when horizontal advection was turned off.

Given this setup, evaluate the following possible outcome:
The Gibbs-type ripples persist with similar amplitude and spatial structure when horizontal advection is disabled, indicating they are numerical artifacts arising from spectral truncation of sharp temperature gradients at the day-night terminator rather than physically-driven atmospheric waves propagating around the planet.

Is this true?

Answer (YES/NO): YES